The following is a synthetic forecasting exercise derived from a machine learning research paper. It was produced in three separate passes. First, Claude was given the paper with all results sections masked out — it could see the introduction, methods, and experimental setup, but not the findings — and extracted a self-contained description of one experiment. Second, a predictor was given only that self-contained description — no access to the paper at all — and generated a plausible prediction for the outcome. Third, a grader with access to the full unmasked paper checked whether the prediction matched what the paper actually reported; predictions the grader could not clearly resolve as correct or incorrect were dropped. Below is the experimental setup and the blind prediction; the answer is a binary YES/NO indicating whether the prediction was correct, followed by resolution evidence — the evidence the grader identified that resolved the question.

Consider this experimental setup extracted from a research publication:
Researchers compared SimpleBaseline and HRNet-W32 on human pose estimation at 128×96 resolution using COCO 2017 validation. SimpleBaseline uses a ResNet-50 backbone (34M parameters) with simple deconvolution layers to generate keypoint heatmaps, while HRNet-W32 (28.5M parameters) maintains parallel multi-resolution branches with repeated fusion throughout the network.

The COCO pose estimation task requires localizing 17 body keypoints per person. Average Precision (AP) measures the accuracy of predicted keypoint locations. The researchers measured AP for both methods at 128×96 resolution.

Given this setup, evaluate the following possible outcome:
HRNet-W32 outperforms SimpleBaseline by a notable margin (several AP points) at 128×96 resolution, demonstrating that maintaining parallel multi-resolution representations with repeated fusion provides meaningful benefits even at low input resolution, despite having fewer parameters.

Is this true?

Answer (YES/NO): YES